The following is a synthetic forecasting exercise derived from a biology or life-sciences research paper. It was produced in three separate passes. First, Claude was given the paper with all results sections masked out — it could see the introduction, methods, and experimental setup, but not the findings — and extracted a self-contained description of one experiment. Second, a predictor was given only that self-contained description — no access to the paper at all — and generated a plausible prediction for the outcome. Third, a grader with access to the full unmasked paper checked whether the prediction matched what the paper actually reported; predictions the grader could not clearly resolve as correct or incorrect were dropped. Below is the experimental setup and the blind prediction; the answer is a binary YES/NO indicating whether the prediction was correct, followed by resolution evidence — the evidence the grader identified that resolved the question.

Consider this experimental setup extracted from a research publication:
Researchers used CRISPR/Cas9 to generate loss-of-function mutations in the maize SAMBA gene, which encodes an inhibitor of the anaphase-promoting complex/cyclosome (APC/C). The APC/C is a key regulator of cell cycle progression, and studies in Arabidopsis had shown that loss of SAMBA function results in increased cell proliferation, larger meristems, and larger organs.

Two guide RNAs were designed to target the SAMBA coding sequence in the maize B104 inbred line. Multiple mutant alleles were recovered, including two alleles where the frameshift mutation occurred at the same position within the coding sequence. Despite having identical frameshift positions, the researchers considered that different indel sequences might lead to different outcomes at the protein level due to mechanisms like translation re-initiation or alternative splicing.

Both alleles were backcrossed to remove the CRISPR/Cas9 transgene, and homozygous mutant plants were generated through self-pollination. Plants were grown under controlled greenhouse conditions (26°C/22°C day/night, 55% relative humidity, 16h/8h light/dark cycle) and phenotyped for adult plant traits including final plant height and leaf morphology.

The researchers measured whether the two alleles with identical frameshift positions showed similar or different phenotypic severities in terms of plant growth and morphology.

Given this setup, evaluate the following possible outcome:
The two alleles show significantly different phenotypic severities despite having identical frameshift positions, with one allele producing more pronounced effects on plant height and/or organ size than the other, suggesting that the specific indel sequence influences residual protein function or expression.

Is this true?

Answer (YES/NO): YES